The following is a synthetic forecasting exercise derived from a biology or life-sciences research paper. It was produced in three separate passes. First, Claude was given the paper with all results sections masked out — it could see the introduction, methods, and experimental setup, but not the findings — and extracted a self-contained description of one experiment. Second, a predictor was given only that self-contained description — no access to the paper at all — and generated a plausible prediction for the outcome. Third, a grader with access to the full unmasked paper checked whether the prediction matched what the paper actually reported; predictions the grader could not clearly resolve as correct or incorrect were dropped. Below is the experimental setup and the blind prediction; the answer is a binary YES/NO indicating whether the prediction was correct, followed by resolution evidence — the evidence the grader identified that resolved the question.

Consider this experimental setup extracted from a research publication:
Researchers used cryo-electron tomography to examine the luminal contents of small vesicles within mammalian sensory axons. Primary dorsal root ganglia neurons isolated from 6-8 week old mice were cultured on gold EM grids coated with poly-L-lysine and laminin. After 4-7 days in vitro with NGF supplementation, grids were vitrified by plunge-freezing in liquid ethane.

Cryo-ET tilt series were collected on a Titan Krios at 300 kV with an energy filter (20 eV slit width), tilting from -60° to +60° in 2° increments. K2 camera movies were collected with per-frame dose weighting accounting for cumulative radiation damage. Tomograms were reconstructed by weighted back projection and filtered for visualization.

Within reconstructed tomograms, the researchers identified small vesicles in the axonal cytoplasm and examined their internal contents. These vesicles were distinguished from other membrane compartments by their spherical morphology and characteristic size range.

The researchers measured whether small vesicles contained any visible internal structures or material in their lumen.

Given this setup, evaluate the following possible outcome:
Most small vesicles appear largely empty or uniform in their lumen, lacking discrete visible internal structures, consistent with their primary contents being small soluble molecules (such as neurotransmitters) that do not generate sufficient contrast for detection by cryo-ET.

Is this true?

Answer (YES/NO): YES